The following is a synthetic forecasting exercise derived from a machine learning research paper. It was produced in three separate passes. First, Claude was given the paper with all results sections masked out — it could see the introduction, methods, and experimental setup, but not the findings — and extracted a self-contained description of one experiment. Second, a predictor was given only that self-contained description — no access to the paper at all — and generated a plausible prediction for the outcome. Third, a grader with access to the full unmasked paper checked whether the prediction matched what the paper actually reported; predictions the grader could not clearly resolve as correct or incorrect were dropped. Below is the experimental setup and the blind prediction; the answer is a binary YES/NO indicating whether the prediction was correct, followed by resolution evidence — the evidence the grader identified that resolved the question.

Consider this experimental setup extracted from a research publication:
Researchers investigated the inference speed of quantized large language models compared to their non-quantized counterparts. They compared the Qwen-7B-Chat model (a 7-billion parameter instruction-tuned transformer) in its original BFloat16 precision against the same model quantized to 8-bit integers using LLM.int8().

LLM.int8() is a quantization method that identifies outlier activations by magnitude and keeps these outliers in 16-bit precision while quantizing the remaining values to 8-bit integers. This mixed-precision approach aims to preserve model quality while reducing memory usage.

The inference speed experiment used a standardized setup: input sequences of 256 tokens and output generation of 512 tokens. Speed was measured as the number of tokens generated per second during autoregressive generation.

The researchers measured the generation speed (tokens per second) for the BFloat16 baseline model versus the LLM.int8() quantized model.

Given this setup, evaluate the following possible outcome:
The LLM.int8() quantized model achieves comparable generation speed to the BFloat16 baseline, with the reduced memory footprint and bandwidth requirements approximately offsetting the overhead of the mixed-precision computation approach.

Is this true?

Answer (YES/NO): NO